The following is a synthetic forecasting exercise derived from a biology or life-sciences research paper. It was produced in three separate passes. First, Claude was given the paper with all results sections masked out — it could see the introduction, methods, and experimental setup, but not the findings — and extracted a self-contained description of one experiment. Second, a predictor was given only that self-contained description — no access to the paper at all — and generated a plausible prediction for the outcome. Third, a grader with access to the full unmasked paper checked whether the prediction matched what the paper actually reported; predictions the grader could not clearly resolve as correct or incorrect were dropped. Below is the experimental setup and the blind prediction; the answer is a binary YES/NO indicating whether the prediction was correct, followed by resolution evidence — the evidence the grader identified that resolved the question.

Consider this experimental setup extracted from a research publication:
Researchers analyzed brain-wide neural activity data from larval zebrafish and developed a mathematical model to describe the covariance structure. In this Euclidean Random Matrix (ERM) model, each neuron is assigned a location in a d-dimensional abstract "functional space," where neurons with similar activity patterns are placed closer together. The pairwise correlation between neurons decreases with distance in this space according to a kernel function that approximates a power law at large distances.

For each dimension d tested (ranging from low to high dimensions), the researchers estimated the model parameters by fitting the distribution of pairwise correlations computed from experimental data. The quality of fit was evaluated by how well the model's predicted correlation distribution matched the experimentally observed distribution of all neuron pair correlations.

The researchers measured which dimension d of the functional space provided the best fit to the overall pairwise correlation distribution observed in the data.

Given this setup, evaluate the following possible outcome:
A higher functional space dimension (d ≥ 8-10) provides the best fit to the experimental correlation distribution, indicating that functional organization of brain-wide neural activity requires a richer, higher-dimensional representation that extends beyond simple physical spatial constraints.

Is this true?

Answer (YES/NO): NO